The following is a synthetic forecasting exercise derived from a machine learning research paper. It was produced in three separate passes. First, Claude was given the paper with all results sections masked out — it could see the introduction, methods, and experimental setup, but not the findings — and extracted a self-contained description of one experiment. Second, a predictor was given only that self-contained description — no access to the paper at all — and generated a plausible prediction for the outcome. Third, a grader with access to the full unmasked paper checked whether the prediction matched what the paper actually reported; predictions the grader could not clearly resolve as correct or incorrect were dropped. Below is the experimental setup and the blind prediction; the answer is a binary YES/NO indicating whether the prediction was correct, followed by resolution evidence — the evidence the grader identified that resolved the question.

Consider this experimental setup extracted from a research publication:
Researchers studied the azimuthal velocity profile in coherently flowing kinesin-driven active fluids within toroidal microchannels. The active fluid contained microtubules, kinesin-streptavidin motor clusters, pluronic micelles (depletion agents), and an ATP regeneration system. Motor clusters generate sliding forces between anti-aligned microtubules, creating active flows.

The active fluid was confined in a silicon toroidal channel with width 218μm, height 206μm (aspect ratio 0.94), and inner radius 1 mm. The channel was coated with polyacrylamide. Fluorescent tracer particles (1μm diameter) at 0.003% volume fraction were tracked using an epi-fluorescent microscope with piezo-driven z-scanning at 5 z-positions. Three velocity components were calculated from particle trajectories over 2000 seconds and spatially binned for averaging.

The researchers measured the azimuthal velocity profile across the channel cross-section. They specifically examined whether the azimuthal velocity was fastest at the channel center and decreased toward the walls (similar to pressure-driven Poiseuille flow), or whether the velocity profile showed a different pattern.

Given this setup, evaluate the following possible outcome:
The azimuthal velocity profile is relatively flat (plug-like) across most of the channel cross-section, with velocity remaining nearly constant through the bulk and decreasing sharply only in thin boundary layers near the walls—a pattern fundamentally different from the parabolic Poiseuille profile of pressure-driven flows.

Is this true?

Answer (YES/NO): NO